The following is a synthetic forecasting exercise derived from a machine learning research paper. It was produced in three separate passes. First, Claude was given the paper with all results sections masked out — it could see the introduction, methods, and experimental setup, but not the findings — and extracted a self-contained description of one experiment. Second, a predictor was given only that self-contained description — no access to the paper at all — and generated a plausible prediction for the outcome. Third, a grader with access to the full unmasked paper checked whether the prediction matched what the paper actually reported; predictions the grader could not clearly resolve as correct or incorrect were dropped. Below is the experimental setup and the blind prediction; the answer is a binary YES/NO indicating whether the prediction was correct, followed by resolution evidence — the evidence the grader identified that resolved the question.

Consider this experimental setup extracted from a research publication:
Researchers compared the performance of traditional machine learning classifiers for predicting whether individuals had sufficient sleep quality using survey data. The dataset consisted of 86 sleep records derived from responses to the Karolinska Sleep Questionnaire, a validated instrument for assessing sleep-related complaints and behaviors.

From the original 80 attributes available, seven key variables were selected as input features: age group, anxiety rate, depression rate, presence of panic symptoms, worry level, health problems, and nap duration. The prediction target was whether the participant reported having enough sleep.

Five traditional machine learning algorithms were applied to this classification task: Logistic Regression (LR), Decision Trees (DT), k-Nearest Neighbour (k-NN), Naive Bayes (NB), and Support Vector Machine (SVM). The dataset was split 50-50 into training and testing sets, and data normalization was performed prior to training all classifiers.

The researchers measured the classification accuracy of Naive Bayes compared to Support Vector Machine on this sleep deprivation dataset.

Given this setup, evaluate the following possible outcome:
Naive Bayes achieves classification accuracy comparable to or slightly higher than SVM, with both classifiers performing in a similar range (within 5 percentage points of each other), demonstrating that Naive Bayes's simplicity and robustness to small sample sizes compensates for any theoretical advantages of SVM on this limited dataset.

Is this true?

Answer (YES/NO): NO